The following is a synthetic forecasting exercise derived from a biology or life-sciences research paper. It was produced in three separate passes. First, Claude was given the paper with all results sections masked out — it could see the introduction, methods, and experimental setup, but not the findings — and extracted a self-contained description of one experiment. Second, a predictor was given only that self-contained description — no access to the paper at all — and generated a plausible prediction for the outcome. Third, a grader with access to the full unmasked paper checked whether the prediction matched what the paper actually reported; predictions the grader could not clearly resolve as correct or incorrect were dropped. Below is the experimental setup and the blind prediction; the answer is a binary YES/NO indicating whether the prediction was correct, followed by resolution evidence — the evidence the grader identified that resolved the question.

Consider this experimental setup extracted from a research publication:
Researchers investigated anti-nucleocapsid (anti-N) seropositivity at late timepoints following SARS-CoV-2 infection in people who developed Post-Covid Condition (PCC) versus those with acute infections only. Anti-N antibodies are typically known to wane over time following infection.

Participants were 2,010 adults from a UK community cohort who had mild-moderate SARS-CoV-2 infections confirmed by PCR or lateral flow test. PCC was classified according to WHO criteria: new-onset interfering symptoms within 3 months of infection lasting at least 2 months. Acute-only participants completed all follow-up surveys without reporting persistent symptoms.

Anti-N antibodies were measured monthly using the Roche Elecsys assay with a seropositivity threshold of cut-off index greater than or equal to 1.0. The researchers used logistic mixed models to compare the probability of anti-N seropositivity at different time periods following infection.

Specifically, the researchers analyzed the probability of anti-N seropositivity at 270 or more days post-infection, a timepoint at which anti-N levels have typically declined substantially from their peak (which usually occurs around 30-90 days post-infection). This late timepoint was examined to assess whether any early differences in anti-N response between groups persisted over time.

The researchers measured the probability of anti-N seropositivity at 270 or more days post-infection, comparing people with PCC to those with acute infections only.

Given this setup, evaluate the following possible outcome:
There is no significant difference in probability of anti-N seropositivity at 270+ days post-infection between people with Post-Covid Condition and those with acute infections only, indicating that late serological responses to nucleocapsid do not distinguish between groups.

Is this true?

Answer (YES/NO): NO